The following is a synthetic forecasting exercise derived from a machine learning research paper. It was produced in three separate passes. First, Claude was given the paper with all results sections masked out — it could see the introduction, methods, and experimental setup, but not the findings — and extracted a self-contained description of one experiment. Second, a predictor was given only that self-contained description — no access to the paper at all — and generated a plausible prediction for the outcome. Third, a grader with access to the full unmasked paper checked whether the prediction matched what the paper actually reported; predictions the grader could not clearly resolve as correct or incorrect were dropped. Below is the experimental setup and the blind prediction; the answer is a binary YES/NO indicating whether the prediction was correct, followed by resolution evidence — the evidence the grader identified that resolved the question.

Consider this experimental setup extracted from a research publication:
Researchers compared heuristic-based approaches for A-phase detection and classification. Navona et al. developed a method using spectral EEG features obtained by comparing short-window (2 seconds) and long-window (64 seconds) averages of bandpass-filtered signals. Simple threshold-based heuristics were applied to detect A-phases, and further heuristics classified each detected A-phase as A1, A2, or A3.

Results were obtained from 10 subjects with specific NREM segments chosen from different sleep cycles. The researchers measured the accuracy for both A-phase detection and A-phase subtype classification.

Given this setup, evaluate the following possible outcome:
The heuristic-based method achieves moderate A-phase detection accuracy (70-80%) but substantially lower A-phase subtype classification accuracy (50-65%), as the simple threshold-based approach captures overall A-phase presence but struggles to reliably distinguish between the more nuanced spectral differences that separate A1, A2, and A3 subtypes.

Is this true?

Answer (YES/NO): NO